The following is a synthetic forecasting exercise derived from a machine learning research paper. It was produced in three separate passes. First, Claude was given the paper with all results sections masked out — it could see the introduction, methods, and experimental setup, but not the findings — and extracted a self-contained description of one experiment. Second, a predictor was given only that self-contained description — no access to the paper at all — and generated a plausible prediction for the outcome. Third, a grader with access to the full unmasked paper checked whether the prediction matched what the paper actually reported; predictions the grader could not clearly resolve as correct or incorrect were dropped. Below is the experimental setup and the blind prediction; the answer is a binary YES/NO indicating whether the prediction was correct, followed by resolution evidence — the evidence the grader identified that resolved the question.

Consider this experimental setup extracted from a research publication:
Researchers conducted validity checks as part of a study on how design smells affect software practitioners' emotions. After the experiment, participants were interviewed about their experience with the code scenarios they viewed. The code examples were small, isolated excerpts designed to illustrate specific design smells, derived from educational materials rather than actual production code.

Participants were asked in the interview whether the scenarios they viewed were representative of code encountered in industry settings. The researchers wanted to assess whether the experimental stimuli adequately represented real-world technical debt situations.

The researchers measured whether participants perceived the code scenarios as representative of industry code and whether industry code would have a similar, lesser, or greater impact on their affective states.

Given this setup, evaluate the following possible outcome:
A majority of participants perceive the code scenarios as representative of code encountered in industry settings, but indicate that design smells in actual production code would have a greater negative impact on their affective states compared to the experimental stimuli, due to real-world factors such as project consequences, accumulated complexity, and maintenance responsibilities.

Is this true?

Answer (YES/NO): YES